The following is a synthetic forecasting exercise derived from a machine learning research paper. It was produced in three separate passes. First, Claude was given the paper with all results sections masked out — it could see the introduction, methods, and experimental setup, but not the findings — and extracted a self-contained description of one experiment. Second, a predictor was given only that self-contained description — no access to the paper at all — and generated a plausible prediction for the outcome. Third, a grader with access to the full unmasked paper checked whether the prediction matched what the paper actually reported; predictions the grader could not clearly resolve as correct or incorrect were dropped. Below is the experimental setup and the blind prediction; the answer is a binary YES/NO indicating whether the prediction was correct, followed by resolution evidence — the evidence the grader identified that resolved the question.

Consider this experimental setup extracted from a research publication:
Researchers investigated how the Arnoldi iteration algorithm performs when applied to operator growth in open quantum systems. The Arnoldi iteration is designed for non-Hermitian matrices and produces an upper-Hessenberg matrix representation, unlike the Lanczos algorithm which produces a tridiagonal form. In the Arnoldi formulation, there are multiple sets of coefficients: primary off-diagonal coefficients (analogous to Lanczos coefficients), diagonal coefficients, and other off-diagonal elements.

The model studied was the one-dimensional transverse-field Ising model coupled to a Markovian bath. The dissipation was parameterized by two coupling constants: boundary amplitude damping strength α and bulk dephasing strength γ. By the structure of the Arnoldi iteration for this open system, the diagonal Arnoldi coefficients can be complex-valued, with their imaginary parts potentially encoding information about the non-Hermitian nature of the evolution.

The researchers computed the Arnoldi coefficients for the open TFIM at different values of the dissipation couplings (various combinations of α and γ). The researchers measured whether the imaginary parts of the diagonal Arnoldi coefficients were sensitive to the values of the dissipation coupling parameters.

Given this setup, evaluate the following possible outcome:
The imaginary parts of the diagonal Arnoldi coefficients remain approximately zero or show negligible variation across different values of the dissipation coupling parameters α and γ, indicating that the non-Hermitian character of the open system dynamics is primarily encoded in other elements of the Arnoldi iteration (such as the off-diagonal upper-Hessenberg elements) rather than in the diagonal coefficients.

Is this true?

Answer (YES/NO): NO